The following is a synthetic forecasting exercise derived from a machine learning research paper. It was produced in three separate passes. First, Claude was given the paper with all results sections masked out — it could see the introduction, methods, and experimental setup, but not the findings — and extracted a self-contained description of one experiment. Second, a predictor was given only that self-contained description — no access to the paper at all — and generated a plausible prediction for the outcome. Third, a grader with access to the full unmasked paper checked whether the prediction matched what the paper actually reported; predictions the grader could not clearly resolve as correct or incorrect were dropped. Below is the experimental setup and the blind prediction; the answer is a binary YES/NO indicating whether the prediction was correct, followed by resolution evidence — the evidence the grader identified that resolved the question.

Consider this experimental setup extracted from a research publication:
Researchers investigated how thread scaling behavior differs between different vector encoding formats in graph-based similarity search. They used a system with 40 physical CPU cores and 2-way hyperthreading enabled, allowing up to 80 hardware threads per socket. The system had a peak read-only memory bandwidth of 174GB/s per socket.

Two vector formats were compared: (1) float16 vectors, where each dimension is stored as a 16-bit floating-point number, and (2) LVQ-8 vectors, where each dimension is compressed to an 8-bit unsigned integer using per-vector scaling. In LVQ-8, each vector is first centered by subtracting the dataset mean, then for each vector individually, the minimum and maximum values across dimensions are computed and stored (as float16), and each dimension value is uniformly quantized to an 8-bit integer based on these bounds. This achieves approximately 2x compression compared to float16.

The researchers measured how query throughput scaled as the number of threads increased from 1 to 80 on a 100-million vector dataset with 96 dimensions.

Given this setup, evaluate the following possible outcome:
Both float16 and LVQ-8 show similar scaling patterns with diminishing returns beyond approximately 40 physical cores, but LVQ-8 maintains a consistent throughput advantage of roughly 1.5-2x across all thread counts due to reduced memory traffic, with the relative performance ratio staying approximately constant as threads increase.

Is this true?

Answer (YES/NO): NO